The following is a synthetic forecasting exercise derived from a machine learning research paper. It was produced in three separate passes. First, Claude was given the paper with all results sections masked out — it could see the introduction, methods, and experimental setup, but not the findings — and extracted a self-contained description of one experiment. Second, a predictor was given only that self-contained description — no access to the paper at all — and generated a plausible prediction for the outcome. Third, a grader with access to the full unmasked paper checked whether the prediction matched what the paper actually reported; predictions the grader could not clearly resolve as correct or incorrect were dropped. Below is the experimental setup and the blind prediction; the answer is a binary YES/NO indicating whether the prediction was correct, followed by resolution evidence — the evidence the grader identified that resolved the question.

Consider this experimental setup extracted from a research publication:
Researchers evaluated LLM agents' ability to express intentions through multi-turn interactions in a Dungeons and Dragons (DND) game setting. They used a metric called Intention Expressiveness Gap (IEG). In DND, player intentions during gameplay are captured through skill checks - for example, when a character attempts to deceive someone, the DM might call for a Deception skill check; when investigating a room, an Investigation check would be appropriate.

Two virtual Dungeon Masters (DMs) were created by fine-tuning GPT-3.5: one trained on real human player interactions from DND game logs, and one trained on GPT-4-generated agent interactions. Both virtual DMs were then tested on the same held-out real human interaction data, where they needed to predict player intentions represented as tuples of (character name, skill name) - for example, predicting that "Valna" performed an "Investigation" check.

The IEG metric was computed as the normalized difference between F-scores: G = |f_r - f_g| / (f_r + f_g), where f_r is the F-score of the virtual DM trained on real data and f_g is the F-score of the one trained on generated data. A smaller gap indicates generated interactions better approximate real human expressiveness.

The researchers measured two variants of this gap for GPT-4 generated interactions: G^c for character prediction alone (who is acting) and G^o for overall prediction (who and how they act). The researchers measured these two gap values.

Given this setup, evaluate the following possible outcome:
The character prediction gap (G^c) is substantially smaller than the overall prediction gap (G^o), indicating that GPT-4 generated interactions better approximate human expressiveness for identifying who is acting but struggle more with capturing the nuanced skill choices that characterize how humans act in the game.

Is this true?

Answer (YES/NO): YES